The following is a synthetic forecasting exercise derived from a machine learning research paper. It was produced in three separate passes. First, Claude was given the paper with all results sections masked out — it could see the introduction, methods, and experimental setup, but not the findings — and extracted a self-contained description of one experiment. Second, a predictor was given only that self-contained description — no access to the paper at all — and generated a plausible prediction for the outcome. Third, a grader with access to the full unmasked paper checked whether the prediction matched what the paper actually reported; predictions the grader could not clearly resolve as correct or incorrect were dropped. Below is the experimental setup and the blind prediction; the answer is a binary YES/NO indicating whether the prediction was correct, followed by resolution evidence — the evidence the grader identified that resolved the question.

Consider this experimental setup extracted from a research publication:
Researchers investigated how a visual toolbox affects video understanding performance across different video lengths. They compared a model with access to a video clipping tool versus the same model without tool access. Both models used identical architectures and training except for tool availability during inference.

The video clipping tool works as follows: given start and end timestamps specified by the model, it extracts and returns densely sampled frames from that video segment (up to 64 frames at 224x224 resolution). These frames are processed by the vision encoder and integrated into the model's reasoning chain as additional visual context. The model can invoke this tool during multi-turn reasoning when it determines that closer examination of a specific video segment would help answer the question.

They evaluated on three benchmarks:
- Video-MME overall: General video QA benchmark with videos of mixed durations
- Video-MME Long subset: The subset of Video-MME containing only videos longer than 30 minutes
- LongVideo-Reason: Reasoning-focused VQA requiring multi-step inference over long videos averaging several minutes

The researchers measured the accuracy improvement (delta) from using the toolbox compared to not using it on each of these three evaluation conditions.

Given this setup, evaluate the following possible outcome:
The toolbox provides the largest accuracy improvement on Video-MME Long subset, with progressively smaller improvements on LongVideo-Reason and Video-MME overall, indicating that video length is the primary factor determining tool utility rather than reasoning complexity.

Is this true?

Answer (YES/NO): NO